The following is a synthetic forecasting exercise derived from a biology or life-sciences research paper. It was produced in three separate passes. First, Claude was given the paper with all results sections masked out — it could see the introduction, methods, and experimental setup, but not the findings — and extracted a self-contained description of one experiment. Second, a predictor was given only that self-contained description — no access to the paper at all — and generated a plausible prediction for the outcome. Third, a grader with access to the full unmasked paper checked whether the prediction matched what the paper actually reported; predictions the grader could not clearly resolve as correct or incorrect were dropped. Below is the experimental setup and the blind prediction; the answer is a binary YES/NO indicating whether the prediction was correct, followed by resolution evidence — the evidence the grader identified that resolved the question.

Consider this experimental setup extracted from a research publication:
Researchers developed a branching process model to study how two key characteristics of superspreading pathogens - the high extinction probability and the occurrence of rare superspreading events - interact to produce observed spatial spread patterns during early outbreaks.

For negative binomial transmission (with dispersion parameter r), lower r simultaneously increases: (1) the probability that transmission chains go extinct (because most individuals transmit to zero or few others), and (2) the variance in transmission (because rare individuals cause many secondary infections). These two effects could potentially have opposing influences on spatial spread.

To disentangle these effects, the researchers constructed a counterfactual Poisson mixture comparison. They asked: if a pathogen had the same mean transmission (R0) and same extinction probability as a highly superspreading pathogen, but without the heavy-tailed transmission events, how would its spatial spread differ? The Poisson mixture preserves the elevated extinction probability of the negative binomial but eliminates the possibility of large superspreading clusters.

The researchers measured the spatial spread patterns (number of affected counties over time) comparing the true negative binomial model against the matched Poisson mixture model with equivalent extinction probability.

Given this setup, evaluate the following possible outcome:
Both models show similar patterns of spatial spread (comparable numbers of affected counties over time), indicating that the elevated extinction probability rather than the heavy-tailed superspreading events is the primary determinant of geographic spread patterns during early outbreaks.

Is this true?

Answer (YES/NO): YES